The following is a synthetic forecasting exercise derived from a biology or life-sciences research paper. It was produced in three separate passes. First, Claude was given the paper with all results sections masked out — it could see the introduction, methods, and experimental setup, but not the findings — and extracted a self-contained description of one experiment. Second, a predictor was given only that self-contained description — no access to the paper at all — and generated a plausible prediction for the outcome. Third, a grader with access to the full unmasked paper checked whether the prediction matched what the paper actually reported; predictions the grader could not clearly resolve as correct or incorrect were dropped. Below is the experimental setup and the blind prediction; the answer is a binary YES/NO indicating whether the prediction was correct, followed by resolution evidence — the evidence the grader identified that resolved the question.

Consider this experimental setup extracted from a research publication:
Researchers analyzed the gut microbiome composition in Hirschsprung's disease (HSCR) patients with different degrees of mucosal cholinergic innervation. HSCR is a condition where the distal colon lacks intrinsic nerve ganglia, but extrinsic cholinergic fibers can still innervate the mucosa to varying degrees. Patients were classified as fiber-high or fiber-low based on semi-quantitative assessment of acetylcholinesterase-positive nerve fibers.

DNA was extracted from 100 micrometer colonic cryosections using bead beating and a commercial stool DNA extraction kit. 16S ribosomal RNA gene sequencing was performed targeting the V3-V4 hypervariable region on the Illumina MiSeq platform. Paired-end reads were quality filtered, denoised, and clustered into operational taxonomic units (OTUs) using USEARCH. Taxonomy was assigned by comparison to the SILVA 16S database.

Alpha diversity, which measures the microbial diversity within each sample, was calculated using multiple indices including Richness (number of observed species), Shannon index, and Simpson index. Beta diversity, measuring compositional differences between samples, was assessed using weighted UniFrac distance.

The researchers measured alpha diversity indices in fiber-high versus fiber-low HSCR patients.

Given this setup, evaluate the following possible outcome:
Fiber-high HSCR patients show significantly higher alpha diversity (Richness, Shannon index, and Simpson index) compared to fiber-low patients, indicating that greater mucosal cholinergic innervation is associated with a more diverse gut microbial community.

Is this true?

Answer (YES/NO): NO